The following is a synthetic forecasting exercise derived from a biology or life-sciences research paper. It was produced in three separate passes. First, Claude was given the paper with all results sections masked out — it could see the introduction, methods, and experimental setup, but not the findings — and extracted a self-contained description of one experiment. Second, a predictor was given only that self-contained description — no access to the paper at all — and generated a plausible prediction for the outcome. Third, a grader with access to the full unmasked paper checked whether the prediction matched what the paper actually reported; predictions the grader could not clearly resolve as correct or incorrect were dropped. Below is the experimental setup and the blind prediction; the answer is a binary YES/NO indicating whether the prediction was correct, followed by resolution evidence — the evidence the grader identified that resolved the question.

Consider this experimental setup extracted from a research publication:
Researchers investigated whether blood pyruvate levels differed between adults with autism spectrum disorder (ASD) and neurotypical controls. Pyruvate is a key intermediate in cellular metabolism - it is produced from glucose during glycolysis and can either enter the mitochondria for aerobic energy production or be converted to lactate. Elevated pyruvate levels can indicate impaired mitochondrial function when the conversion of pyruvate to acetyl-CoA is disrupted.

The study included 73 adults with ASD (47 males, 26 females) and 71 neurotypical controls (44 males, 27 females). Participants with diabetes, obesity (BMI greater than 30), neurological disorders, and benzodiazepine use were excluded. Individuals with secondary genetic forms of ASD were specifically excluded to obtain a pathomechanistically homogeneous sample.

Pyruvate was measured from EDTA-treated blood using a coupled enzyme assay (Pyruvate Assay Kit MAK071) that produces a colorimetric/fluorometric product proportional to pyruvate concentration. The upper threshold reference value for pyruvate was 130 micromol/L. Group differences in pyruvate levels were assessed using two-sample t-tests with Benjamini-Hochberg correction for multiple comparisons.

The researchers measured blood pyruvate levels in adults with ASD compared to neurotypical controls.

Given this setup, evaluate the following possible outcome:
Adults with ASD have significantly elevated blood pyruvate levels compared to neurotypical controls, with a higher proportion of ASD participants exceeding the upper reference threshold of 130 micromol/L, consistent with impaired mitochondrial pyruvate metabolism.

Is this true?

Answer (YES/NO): NO